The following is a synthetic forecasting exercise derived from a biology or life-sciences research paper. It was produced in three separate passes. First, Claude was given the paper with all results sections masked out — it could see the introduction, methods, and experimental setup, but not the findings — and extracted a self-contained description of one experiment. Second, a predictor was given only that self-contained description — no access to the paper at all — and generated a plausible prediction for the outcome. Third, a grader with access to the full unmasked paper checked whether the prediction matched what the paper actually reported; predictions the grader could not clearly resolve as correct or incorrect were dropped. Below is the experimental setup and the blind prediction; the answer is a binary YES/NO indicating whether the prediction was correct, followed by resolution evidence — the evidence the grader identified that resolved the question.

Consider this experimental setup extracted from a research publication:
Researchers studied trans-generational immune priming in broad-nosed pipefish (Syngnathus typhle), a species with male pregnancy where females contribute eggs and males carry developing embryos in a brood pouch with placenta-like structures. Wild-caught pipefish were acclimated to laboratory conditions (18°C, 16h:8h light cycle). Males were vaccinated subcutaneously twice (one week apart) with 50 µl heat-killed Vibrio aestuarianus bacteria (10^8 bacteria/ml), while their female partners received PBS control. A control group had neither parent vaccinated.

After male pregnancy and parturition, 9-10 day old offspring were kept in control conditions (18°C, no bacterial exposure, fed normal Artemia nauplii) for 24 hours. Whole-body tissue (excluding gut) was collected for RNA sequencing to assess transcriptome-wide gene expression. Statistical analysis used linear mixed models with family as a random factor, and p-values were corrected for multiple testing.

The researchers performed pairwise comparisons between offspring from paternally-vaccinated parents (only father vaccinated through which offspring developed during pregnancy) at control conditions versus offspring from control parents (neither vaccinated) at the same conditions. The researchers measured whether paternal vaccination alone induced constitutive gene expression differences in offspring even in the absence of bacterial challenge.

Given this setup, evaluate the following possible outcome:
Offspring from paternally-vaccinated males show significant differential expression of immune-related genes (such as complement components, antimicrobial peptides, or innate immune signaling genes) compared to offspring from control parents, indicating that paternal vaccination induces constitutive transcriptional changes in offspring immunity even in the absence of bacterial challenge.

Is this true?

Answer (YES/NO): NO